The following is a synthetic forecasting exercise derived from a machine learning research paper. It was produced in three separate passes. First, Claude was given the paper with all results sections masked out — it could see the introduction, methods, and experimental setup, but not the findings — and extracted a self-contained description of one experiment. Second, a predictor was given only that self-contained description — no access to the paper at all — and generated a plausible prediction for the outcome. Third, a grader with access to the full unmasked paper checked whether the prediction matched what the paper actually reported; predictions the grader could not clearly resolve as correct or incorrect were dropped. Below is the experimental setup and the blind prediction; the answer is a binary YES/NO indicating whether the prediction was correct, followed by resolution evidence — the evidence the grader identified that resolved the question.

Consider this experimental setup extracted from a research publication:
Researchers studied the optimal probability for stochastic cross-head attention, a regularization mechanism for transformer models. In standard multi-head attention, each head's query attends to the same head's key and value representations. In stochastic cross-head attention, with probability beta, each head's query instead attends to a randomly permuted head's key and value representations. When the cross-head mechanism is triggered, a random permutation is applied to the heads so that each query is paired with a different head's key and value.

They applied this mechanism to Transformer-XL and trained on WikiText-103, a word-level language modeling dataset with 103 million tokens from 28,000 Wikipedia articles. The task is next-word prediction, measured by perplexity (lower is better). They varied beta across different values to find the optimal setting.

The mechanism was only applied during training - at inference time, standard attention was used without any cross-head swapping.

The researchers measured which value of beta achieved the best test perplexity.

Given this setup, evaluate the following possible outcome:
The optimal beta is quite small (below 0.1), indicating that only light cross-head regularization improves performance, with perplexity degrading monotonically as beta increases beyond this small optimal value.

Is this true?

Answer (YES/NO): NO